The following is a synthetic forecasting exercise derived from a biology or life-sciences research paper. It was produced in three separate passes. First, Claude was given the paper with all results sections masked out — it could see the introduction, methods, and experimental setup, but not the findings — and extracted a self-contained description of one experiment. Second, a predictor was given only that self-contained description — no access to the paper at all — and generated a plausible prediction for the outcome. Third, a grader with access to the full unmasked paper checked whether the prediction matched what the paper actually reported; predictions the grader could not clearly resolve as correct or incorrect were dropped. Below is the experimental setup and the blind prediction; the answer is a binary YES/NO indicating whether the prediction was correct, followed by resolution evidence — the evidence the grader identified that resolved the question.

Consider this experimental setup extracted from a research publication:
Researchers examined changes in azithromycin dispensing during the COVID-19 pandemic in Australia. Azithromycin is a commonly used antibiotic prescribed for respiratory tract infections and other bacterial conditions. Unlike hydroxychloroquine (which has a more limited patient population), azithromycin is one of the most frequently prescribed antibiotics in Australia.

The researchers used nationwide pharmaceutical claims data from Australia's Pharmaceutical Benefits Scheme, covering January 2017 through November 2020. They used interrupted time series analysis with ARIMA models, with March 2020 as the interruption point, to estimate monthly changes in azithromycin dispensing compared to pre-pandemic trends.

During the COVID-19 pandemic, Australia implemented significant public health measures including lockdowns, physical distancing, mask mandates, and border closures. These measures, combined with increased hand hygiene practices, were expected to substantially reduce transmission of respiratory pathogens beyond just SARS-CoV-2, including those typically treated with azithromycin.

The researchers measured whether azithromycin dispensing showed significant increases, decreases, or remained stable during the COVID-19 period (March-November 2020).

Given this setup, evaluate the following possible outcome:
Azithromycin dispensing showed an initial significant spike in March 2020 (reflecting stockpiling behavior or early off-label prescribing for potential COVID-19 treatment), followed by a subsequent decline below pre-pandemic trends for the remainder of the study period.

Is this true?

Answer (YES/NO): NO